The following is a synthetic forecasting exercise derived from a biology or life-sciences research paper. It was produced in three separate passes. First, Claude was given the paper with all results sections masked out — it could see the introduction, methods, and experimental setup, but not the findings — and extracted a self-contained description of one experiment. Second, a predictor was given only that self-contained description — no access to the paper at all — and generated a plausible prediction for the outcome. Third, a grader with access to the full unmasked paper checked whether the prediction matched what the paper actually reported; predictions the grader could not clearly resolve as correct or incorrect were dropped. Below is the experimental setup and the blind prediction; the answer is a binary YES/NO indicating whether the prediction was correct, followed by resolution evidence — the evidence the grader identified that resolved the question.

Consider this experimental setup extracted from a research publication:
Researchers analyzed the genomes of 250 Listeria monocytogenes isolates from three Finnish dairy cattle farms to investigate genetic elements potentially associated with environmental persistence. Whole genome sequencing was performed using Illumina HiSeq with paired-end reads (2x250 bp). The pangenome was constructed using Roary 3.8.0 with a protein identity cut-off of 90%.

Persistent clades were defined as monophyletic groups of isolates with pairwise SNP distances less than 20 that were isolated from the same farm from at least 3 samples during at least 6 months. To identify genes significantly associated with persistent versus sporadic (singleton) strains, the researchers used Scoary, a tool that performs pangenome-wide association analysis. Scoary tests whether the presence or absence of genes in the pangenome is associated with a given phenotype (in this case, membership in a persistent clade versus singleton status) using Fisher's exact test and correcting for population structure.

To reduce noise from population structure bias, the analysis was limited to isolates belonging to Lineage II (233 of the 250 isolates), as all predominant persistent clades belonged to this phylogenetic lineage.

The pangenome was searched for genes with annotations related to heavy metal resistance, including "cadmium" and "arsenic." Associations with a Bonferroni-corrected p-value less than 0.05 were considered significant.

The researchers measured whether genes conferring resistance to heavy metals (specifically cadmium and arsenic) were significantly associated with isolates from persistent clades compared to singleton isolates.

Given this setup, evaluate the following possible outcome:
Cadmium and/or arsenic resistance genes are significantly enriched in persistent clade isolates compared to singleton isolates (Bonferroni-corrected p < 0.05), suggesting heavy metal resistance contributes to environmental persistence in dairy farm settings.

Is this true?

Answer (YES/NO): YES